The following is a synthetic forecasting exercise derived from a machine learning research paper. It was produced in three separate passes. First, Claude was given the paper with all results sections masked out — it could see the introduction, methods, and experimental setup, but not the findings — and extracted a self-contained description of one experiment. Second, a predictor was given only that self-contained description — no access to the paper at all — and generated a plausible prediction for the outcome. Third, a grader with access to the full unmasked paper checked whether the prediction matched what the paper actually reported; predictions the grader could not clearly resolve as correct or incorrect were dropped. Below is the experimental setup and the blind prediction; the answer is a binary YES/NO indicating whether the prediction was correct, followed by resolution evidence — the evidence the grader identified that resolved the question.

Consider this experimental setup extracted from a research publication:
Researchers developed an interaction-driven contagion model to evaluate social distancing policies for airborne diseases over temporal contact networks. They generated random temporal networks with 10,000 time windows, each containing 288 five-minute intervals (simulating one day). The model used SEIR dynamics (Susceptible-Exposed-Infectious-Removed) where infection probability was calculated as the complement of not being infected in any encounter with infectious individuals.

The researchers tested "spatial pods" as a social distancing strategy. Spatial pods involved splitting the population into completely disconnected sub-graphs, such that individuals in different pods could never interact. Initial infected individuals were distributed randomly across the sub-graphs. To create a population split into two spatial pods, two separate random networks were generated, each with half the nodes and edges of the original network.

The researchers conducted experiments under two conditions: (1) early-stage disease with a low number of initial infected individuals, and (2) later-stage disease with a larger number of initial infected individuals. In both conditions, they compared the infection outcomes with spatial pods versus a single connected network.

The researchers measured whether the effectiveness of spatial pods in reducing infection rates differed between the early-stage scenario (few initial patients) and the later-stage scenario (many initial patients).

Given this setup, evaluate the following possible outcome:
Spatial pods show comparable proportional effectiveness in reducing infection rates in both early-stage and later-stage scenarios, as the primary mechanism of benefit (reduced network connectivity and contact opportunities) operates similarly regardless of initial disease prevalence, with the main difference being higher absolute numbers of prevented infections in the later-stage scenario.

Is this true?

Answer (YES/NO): NO